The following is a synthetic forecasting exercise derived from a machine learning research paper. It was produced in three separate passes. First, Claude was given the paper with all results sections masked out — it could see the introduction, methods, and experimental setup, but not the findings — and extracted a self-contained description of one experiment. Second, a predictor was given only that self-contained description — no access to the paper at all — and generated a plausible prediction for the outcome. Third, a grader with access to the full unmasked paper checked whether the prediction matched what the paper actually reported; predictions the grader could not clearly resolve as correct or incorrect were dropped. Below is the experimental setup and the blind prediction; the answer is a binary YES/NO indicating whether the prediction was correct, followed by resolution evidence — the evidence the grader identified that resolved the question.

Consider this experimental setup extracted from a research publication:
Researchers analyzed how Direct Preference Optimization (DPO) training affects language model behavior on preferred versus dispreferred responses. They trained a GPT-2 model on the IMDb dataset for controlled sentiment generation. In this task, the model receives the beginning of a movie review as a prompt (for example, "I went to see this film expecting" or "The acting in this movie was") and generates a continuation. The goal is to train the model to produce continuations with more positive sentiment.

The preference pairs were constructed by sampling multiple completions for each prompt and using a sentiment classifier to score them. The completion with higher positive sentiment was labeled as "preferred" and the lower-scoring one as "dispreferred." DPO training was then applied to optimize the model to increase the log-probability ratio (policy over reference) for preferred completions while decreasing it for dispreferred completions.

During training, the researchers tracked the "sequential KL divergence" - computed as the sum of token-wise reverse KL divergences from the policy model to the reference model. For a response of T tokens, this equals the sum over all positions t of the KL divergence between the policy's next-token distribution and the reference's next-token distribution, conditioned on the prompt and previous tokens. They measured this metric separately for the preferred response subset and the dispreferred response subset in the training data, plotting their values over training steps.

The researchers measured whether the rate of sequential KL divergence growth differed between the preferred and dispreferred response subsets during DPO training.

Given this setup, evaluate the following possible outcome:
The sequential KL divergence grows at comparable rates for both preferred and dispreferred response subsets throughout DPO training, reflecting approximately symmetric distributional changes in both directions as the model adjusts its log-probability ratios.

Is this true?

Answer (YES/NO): NO